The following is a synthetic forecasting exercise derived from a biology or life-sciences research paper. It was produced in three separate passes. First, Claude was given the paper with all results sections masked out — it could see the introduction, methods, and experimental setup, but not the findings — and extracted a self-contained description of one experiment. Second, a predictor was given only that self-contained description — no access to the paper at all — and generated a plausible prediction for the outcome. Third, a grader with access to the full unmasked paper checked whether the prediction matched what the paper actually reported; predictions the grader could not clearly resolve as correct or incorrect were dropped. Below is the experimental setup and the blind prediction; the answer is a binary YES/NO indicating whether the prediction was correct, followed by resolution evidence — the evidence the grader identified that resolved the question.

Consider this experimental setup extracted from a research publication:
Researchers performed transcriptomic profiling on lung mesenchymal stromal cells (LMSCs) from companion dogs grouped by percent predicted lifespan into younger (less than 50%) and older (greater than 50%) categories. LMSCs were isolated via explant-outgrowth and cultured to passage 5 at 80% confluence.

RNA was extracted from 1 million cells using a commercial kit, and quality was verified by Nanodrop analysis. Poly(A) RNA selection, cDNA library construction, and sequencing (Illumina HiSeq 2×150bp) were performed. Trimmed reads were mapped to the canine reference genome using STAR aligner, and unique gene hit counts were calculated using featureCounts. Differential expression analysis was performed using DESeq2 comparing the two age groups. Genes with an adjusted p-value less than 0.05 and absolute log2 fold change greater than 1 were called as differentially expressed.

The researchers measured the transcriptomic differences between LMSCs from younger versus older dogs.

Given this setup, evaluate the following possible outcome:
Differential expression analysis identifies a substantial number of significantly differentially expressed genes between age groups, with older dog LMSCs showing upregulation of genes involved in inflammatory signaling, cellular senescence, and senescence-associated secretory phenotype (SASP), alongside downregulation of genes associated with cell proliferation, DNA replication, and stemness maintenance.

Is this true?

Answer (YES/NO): NO